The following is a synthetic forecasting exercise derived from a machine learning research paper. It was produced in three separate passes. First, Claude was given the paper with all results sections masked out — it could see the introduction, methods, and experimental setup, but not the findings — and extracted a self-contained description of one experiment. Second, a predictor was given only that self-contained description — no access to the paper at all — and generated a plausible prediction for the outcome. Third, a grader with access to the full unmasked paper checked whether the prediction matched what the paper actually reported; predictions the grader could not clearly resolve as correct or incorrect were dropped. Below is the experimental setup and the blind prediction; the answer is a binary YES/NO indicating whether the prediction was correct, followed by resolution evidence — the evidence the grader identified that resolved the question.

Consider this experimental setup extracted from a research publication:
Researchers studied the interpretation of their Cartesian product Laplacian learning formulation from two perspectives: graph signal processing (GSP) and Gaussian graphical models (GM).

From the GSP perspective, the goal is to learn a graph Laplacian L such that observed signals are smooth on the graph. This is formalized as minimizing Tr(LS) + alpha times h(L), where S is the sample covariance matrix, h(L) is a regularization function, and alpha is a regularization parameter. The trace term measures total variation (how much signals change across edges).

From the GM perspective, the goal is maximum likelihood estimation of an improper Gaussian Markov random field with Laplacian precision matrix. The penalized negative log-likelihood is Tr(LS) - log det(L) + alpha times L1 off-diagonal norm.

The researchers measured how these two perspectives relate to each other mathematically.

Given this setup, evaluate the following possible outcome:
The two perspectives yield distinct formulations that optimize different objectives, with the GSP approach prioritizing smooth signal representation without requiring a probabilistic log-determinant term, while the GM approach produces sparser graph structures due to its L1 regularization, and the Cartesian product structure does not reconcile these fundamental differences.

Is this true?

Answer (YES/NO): NO